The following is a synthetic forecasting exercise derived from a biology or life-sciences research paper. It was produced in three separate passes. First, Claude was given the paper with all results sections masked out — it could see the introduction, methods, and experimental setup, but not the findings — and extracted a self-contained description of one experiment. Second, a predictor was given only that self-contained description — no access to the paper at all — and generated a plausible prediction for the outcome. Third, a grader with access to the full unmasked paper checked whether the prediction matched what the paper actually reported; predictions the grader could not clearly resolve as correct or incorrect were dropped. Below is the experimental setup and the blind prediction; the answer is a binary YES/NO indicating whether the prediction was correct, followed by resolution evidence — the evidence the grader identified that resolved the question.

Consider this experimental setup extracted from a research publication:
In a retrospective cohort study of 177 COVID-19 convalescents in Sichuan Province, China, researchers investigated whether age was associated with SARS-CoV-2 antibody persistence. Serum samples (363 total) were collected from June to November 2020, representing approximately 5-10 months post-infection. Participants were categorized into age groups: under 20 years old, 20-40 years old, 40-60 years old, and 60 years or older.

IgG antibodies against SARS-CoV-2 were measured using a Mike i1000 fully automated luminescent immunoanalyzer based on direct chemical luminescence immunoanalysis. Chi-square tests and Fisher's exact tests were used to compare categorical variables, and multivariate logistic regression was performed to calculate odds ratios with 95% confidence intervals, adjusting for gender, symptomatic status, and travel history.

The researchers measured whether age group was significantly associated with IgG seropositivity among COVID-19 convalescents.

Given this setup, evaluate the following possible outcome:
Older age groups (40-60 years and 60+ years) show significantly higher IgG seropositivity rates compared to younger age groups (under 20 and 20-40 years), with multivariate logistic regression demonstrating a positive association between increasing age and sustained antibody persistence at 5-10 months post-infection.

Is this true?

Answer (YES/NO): NO